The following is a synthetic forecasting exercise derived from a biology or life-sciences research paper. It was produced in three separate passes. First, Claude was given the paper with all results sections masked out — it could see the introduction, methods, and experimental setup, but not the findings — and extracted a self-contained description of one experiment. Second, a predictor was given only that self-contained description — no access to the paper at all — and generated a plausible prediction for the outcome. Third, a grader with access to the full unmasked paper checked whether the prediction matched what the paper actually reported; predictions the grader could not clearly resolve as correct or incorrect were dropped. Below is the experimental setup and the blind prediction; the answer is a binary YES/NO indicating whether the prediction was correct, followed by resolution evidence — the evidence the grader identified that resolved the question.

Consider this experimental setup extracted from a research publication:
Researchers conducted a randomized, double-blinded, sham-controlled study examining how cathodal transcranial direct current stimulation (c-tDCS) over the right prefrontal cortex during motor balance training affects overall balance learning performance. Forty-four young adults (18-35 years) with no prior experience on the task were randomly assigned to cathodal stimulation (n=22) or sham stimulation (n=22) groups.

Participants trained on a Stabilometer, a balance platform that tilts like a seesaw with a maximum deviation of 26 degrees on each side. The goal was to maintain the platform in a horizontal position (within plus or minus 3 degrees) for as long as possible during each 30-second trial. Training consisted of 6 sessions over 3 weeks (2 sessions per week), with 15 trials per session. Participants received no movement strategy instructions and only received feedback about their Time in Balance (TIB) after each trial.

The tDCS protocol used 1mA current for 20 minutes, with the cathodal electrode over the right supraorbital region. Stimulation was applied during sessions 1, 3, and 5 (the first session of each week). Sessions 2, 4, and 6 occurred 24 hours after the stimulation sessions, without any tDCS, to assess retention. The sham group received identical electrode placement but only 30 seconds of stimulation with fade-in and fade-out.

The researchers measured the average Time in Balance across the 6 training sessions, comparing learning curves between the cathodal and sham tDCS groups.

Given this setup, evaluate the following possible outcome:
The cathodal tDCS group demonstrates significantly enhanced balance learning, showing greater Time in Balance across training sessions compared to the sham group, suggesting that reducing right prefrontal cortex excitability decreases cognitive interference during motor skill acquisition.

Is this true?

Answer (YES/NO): NO